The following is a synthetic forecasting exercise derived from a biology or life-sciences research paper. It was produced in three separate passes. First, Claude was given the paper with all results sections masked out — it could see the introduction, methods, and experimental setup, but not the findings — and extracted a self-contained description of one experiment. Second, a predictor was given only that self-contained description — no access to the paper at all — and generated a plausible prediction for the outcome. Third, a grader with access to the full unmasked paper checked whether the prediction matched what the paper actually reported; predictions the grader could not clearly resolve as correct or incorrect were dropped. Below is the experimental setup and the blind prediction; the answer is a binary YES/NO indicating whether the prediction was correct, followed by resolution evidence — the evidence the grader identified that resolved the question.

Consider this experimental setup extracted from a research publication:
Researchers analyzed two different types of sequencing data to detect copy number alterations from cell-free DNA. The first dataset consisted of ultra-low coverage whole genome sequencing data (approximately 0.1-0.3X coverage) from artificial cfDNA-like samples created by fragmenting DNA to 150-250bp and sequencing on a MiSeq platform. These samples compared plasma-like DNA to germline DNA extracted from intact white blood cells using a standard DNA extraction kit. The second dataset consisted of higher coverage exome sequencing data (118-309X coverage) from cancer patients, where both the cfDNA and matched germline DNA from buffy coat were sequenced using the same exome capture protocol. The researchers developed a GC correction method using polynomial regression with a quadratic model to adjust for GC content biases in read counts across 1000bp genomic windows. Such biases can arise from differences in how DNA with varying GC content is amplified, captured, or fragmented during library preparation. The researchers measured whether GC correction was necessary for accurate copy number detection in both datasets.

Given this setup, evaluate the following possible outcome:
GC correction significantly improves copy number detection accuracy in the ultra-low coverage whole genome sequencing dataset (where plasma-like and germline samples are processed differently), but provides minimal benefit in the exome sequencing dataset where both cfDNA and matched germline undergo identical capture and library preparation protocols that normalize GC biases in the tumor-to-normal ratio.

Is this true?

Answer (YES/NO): YES